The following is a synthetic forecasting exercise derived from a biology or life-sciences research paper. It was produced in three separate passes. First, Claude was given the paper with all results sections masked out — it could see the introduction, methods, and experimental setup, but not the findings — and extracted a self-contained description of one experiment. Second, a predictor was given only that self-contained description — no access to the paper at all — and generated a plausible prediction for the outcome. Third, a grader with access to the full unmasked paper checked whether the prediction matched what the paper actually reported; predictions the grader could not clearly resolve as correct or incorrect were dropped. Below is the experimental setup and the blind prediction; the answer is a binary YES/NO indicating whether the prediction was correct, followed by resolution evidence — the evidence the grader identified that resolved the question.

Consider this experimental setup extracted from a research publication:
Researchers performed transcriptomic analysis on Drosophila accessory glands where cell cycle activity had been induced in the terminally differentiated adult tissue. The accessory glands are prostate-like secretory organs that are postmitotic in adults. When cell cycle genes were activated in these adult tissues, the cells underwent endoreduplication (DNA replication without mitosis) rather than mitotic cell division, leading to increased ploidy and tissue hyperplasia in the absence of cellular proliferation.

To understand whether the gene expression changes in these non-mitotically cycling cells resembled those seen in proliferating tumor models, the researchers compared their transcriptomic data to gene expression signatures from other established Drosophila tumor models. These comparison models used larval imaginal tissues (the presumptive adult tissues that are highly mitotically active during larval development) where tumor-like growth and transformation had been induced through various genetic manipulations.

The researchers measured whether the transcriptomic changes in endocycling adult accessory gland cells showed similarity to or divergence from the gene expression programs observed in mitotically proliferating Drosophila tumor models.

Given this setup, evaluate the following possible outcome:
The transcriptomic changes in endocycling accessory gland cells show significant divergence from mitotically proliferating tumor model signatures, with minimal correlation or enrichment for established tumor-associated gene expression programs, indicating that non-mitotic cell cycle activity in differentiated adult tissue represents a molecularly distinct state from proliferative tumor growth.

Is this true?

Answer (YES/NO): NO